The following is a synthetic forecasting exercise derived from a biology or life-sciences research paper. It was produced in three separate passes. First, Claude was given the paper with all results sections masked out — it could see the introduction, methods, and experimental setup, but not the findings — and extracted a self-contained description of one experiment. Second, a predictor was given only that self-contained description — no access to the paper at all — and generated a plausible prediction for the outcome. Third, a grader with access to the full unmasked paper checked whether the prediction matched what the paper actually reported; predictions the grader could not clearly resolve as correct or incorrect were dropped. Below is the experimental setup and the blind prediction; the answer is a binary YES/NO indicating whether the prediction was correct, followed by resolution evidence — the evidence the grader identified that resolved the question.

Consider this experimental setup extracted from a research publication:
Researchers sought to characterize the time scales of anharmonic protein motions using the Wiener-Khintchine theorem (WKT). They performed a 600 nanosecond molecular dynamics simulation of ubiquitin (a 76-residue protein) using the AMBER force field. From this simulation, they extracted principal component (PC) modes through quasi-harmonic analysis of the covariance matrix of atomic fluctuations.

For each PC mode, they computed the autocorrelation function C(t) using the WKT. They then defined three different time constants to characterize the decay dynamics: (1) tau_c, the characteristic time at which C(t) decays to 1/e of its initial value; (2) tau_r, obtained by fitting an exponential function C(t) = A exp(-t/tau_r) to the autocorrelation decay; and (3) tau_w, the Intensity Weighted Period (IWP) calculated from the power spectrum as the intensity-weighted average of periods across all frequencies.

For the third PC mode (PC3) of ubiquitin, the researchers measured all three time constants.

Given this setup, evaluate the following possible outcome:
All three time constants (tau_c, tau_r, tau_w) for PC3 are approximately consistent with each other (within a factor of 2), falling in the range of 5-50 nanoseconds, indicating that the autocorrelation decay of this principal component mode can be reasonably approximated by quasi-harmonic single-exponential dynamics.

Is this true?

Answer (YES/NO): NO